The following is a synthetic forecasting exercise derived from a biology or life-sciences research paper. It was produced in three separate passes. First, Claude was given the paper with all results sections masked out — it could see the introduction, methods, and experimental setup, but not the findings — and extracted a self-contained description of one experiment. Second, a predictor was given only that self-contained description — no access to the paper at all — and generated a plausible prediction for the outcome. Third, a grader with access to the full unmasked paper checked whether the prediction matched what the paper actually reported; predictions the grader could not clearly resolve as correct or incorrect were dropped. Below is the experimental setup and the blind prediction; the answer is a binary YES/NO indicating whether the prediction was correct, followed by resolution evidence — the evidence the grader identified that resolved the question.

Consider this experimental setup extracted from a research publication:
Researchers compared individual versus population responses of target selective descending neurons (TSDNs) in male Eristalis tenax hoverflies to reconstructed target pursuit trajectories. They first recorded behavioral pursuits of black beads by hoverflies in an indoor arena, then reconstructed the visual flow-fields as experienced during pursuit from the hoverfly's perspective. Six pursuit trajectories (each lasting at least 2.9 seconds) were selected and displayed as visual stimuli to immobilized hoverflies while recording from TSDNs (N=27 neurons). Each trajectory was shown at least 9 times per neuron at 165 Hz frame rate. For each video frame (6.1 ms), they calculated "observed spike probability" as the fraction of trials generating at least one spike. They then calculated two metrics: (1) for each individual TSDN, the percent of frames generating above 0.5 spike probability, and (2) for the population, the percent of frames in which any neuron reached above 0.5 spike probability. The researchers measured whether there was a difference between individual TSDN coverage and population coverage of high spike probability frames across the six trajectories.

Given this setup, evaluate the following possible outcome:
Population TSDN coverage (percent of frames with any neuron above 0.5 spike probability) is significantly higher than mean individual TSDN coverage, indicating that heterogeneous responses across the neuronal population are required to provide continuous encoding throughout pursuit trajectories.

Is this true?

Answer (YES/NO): YES